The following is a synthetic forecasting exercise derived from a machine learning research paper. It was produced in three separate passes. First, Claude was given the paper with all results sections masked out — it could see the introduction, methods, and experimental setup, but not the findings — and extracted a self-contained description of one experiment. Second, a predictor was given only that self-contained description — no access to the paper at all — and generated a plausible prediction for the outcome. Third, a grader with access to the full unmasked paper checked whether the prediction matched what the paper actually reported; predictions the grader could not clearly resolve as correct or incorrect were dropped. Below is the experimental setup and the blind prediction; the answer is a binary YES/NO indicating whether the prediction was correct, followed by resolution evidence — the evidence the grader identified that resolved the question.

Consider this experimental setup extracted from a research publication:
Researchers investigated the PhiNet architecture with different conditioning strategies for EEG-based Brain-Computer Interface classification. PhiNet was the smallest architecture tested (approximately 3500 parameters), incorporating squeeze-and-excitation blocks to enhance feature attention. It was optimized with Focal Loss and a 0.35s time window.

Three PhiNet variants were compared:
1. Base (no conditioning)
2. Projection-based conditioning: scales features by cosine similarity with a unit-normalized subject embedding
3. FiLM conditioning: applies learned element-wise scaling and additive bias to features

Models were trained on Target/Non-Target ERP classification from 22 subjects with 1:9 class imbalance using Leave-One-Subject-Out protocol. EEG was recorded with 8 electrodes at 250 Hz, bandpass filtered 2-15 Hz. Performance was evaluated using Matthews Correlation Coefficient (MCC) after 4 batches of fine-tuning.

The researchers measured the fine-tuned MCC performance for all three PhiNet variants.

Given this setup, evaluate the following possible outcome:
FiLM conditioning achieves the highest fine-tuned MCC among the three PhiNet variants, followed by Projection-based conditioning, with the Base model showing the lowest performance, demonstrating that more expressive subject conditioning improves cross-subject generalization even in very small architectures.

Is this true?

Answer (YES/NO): NO